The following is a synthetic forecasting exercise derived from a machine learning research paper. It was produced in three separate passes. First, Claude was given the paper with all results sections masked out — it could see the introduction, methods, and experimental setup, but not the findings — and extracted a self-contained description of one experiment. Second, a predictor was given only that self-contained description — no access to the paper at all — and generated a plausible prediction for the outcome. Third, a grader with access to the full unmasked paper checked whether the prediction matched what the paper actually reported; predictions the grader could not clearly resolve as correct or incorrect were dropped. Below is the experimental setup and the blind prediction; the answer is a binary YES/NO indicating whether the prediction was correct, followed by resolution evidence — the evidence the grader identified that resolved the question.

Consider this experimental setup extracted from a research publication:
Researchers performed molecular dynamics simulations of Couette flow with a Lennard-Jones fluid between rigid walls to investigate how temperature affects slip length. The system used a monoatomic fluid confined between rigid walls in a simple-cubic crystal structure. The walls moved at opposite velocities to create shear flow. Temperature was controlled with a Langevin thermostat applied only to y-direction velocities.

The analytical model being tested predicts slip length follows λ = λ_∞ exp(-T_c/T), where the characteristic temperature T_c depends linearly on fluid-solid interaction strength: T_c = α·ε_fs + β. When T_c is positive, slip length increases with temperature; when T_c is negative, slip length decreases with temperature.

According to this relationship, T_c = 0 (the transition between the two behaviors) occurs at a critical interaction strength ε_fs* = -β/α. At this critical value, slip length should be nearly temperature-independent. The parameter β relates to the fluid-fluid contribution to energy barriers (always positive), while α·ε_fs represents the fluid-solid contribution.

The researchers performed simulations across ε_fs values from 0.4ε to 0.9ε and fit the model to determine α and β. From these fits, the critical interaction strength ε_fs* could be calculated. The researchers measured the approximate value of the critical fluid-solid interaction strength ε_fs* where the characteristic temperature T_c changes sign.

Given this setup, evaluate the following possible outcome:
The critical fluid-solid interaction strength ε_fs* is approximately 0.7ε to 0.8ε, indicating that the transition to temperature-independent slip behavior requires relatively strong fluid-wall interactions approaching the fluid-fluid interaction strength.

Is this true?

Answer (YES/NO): NO